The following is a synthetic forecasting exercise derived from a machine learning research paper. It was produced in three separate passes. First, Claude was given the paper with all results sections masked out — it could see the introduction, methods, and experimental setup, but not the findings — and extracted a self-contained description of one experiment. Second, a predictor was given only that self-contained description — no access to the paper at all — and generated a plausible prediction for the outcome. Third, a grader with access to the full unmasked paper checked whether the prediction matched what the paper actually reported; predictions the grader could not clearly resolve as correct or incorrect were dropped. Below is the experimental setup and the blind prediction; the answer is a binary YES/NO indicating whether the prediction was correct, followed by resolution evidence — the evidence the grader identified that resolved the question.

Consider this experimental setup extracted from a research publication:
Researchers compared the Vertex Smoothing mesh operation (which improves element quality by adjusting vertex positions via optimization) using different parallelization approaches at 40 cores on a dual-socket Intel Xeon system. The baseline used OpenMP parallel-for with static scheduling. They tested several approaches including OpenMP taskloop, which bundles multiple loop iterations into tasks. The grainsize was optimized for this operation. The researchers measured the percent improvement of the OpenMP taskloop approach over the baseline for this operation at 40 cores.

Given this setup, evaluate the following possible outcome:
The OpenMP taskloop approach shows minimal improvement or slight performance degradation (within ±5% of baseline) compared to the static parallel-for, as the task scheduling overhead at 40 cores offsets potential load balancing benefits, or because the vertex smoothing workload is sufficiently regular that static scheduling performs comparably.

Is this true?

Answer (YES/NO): NO